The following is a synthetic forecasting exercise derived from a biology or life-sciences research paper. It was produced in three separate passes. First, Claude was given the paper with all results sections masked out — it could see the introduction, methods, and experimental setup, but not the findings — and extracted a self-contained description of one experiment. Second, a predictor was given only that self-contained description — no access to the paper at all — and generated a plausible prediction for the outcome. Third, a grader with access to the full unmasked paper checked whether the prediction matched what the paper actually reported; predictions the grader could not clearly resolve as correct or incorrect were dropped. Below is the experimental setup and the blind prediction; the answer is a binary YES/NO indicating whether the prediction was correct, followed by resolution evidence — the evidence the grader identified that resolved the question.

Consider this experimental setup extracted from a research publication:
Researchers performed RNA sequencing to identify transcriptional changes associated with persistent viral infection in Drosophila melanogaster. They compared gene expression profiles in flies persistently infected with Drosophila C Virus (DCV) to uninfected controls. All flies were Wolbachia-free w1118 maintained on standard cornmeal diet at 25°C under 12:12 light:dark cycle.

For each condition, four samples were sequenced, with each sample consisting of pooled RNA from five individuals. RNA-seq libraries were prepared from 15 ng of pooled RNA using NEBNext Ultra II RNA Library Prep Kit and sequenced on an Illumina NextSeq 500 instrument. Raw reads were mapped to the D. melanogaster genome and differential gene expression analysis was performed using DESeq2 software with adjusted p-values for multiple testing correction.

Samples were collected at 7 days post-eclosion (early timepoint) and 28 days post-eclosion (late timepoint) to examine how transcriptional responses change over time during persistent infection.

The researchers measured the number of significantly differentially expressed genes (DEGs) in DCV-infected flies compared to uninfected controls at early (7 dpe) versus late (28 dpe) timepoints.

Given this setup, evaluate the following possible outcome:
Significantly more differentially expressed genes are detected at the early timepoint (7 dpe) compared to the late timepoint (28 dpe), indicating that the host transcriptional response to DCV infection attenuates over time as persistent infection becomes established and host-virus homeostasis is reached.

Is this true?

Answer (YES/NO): NO